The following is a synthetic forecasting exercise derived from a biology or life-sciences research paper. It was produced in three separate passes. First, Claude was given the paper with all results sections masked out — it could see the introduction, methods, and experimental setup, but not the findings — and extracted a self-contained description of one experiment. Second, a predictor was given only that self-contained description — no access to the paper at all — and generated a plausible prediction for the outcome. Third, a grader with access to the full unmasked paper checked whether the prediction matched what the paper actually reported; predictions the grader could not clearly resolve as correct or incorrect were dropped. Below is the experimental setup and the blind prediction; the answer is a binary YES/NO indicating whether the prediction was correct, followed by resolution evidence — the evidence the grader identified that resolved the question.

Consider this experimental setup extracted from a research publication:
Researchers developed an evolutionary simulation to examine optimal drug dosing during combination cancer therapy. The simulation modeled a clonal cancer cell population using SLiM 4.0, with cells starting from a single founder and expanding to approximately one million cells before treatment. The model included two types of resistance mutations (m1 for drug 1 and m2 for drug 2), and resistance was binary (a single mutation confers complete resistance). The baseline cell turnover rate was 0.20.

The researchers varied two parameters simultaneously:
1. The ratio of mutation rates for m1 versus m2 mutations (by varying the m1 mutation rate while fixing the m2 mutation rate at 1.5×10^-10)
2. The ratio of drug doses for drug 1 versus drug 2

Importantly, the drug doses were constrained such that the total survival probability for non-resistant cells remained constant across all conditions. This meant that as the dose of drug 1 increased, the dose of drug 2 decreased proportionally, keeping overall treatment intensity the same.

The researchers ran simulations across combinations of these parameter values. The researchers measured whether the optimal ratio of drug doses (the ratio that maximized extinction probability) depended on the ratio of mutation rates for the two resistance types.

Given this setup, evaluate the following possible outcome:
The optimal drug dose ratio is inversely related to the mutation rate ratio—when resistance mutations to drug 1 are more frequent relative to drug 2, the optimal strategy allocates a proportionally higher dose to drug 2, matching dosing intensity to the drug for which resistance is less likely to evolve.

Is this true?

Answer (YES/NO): NO